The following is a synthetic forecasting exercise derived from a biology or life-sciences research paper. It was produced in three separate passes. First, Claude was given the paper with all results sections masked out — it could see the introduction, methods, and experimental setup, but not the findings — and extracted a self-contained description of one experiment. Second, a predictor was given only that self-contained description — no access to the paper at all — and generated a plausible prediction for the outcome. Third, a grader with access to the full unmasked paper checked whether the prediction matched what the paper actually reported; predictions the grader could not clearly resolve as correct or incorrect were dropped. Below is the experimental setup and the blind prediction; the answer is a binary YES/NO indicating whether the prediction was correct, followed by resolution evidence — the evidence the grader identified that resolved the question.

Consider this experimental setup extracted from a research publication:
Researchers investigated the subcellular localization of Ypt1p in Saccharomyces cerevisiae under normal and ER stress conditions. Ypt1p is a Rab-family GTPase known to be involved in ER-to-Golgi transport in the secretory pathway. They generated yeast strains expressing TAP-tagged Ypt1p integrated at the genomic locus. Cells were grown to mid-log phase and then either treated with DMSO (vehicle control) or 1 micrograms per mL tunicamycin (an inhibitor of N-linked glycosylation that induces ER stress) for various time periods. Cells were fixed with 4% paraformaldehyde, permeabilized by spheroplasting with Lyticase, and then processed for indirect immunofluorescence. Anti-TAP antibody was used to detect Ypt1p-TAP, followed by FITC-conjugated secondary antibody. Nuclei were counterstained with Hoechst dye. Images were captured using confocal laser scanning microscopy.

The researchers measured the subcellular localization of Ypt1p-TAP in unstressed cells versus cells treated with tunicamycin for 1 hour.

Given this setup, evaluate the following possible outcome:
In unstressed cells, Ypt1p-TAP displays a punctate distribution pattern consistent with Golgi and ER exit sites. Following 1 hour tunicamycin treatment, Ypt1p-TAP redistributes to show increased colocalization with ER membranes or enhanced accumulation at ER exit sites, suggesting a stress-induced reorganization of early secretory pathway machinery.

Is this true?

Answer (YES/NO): NO